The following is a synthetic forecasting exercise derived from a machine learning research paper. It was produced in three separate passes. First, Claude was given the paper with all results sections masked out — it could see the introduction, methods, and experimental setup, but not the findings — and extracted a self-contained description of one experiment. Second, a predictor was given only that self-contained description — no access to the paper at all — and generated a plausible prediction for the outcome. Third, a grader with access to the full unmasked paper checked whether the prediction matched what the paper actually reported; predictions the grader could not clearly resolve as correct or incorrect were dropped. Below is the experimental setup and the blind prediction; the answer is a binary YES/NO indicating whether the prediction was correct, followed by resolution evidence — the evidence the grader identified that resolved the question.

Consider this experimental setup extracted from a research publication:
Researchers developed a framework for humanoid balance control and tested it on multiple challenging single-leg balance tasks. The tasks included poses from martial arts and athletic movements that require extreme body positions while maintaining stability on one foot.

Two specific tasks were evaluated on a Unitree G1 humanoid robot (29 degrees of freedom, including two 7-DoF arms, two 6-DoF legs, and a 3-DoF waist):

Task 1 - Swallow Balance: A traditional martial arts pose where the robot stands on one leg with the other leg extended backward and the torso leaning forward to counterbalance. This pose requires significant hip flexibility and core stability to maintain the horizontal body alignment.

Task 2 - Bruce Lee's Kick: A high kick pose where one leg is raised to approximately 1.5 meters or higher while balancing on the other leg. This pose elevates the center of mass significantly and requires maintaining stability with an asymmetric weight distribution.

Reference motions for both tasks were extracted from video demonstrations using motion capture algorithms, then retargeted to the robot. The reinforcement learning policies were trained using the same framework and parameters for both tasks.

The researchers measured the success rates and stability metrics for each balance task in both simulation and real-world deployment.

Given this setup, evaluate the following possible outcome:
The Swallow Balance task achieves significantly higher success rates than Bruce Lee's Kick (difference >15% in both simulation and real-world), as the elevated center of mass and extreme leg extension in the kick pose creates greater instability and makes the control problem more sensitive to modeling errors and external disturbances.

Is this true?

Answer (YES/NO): NO